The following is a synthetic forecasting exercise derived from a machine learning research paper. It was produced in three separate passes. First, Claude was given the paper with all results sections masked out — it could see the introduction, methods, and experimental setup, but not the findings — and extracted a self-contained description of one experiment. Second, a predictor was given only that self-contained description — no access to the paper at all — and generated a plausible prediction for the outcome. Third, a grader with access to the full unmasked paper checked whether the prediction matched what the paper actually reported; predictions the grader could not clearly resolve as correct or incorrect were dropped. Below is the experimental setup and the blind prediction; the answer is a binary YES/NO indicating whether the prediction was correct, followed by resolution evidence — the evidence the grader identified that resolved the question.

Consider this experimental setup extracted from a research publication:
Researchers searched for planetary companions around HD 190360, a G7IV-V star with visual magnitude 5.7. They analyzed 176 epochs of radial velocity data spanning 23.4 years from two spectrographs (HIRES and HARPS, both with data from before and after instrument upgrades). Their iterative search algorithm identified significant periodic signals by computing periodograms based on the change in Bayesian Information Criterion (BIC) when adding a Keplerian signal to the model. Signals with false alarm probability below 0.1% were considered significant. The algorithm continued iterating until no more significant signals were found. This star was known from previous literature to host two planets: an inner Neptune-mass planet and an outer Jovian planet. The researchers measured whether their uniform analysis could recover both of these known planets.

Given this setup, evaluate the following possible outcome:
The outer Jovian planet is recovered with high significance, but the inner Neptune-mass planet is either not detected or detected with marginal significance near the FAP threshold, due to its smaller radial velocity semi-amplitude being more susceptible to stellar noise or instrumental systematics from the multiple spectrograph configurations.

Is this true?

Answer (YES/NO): NO